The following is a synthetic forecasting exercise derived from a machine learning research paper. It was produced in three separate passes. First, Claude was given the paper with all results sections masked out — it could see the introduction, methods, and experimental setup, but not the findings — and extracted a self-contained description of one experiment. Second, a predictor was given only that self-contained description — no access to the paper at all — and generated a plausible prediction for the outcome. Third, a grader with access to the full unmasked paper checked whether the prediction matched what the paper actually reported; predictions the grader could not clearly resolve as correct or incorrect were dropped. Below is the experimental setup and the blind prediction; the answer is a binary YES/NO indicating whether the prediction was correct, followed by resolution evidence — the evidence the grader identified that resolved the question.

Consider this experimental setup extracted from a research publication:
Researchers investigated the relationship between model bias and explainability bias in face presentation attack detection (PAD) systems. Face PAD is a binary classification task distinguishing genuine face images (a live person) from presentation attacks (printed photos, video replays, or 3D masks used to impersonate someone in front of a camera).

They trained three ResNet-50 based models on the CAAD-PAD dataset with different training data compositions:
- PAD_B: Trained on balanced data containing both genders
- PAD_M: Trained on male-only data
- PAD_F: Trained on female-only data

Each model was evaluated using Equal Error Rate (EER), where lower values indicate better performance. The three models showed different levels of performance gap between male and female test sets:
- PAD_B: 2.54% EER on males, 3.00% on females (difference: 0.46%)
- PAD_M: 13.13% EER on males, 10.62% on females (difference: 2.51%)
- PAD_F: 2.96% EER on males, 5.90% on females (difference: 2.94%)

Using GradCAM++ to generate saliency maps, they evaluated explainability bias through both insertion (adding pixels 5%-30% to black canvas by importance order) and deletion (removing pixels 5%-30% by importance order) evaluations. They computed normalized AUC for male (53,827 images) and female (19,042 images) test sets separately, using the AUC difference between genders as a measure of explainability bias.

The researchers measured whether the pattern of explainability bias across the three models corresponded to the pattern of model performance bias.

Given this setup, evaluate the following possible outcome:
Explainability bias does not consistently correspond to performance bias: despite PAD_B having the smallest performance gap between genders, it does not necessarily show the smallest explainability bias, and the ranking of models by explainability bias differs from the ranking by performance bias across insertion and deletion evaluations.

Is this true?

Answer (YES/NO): NO